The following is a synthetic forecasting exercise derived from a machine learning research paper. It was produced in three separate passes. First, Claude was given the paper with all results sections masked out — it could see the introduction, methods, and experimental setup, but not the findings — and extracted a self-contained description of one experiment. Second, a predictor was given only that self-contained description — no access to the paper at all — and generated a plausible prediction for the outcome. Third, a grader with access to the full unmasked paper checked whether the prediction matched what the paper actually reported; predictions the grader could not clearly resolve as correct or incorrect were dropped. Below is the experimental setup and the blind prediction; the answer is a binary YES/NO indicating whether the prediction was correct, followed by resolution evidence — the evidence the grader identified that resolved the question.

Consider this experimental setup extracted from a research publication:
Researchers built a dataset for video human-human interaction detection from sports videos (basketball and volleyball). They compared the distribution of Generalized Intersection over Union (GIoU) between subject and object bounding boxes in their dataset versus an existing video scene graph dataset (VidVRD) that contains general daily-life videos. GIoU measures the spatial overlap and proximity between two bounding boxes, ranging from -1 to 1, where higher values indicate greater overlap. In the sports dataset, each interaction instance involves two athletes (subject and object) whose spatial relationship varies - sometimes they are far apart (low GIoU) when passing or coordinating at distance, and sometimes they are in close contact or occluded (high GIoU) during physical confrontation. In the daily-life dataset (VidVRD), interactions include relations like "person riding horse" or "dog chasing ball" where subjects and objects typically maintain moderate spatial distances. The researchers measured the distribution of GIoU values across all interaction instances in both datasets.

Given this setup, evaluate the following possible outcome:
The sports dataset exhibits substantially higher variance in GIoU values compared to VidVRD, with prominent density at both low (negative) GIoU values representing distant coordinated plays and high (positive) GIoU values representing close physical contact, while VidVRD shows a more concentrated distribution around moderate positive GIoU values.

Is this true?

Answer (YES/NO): YES